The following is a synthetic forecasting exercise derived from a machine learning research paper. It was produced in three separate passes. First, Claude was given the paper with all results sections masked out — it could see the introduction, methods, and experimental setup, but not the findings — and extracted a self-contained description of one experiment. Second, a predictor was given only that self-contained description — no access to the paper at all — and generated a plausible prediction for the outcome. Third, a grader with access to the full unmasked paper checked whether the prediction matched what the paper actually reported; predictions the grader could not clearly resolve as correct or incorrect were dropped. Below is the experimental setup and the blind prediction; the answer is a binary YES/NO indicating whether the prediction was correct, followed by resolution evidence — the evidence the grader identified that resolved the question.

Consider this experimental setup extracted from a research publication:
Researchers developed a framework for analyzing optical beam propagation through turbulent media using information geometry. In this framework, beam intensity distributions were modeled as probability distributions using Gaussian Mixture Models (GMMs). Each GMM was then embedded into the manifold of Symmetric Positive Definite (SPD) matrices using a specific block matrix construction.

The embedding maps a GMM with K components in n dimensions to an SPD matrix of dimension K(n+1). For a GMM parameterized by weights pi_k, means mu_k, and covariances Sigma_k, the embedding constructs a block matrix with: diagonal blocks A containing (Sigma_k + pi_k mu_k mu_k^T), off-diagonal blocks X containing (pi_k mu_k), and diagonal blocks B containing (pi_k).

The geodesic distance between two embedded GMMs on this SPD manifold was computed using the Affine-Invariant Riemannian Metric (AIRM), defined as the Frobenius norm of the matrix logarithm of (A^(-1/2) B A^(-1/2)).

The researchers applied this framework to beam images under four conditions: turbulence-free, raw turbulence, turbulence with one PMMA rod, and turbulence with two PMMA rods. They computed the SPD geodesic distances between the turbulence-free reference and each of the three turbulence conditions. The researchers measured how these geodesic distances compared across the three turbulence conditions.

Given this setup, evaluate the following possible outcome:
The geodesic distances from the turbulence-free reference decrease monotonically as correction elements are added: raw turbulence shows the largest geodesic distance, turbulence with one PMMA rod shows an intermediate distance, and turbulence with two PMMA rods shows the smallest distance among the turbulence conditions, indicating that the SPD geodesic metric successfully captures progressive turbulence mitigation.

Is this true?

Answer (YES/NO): YES